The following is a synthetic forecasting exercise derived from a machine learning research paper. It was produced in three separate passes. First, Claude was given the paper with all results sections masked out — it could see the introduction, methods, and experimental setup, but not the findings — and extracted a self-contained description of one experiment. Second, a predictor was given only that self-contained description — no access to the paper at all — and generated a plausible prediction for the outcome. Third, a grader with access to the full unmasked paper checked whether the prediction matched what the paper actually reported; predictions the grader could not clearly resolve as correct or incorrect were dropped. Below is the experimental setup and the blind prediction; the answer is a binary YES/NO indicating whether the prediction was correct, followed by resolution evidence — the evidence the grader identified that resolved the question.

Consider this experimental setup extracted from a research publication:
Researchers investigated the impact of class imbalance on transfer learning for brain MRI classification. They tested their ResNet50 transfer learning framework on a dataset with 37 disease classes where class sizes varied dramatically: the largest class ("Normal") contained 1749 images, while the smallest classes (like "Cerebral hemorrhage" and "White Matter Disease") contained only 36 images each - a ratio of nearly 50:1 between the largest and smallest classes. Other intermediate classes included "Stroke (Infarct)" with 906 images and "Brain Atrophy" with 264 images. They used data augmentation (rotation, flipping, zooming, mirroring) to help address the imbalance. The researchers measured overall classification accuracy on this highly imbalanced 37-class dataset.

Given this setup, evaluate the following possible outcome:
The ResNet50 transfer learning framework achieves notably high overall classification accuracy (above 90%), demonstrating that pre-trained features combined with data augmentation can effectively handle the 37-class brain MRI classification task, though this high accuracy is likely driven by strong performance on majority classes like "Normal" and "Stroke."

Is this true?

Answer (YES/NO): NO